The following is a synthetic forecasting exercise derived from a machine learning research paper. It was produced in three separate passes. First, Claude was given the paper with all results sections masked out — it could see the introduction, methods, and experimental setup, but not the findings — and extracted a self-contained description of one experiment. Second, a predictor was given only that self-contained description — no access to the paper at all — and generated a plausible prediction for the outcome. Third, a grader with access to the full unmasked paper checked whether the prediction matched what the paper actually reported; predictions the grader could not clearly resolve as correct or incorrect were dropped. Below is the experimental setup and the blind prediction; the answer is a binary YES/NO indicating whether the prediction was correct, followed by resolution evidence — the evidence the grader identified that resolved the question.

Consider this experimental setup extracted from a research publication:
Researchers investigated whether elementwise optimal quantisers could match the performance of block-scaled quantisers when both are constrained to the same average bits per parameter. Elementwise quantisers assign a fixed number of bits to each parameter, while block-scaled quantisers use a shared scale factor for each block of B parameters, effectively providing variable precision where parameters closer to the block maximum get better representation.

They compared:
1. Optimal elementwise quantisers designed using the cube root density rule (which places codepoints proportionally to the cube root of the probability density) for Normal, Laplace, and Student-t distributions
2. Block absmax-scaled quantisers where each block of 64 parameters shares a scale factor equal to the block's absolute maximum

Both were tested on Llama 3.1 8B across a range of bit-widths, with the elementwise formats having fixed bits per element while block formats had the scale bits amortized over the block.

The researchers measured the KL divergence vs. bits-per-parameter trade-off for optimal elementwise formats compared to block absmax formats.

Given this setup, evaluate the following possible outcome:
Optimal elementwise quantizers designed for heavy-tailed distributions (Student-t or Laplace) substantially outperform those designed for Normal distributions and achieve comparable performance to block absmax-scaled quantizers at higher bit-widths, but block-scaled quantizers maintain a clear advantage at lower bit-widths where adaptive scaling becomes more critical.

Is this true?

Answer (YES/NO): NO